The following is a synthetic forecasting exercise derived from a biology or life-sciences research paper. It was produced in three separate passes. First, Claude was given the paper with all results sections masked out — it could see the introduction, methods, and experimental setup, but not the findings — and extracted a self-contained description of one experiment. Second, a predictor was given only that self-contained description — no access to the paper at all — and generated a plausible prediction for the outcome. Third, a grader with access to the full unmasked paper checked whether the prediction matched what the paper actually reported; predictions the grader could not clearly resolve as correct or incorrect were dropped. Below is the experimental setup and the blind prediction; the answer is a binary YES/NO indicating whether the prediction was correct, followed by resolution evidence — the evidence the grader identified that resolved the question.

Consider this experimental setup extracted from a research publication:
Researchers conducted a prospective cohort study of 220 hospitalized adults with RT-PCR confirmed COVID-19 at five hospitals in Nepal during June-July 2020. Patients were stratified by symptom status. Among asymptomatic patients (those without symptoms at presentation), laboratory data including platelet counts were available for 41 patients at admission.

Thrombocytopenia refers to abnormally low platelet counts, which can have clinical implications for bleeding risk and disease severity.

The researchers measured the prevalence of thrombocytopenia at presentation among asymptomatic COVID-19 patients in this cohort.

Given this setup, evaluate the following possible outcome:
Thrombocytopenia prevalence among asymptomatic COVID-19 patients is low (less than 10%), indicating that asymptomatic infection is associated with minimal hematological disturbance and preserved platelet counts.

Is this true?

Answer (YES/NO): NO